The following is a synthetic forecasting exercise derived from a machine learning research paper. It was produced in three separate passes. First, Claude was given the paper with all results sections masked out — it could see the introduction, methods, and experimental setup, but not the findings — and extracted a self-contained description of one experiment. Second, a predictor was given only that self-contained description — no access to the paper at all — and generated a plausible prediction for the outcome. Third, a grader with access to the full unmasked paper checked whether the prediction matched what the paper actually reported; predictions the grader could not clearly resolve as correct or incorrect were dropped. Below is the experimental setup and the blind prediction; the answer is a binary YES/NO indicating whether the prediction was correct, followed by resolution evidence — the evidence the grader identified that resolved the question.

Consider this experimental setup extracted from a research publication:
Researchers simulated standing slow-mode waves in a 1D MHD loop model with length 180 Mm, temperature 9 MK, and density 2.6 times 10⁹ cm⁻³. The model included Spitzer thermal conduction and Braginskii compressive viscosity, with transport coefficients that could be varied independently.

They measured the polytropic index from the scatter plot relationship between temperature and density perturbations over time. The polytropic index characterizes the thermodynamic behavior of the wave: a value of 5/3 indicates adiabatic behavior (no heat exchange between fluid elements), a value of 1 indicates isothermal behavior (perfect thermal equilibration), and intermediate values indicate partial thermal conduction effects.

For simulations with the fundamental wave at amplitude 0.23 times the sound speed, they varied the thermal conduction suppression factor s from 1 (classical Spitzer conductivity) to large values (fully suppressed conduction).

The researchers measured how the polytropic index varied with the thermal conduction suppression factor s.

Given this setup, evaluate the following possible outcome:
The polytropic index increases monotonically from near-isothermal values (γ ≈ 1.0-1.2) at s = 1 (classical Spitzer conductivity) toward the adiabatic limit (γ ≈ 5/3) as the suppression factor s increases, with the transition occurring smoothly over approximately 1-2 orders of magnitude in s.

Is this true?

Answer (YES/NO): NO